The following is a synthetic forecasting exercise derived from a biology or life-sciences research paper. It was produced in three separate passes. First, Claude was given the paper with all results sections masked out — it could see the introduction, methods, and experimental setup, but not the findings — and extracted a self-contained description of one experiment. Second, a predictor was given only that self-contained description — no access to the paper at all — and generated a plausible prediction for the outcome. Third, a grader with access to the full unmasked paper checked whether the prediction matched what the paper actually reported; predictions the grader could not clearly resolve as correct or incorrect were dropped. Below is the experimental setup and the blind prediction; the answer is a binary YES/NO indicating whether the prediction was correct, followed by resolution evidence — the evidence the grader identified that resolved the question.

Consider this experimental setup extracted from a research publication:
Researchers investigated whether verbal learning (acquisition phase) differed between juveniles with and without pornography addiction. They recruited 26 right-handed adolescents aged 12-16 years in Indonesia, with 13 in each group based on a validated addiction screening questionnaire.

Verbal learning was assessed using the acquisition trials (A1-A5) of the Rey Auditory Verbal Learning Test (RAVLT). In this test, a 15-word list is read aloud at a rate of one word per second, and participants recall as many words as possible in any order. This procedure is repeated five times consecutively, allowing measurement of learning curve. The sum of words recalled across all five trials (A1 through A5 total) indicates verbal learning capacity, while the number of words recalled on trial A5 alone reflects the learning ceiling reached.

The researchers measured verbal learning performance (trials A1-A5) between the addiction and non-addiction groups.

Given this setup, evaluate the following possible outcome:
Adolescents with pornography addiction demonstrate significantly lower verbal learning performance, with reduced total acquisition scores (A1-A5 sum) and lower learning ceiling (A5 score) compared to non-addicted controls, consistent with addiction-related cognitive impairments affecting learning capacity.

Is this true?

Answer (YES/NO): NO